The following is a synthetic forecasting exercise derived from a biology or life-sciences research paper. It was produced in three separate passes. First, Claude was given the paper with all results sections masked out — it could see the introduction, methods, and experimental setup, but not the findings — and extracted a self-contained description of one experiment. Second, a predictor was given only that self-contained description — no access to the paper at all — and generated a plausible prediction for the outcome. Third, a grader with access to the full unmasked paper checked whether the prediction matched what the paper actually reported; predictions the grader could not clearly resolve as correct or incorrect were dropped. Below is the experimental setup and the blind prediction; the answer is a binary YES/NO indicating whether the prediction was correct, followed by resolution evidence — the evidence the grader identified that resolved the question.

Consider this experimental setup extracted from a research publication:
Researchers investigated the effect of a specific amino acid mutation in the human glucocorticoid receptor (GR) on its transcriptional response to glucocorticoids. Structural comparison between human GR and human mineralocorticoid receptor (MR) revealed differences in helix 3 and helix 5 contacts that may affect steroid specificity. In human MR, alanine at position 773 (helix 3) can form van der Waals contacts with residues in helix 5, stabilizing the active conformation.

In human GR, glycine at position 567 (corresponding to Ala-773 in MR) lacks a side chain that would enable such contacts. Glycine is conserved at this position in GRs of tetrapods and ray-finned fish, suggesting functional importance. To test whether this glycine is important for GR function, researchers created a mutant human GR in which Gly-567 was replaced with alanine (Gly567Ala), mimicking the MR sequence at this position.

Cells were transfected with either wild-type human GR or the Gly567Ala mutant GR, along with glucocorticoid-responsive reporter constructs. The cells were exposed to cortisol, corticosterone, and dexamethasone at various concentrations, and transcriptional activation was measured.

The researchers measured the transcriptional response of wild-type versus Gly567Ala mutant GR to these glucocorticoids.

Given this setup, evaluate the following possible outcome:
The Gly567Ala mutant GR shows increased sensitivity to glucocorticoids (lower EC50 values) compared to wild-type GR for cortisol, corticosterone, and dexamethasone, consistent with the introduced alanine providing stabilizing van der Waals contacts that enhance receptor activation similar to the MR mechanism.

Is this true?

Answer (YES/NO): NO